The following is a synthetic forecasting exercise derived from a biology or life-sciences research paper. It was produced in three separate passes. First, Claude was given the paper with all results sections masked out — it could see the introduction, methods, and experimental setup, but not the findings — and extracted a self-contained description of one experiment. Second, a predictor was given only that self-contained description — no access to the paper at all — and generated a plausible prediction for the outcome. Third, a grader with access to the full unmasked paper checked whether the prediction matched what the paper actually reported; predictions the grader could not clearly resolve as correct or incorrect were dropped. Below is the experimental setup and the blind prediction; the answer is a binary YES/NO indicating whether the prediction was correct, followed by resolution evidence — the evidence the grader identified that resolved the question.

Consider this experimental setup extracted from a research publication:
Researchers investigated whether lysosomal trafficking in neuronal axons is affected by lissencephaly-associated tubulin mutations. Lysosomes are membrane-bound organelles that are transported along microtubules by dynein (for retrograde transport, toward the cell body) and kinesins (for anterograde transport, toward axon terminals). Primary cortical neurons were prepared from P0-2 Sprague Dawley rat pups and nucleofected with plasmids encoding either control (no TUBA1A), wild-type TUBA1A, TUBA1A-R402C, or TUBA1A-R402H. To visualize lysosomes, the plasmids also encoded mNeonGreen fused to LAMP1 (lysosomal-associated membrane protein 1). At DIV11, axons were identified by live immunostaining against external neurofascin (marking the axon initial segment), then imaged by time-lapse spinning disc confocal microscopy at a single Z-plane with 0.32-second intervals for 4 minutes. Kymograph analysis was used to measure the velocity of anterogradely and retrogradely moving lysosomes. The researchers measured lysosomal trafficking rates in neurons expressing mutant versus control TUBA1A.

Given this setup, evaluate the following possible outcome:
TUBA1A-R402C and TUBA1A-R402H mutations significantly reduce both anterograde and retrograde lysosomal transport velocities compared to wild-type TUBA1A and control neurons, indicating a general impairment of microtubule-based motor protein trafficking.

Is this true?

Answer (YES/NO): NO